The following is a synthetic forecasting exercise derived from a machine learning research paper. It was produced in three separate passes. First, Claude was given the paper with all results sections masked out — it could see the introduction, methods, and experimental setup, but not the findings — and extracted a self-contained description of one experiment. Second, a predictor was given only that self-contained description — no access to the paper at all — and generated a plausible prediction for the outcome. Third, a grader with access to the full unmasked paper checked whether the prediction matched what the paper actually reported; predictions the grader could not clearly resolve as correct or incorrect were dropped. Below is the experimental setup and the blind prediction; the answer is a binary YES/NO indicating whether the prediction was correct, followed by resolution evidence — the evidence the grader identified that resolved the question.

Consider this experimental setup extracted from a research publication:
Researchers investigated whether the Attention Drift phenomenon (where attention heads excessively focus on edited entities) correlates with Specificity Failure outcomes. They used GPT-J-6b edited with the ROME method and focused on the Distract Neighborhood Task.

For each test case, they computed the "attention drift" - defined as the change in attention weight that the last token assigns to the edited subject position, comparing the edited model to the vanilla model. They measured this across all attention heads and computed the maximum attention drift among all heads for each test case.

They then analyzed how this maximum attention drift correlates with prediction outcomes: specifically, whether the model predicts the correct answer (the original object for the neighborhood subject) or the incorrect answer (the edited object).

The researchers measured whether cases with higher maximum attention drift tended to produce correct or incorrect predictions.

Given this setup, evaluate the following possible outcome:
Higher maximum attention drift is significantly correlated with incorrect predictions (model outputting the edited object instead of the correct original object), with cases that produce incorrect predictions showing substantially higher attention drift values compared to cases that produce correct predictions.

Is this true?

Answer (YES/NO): YES